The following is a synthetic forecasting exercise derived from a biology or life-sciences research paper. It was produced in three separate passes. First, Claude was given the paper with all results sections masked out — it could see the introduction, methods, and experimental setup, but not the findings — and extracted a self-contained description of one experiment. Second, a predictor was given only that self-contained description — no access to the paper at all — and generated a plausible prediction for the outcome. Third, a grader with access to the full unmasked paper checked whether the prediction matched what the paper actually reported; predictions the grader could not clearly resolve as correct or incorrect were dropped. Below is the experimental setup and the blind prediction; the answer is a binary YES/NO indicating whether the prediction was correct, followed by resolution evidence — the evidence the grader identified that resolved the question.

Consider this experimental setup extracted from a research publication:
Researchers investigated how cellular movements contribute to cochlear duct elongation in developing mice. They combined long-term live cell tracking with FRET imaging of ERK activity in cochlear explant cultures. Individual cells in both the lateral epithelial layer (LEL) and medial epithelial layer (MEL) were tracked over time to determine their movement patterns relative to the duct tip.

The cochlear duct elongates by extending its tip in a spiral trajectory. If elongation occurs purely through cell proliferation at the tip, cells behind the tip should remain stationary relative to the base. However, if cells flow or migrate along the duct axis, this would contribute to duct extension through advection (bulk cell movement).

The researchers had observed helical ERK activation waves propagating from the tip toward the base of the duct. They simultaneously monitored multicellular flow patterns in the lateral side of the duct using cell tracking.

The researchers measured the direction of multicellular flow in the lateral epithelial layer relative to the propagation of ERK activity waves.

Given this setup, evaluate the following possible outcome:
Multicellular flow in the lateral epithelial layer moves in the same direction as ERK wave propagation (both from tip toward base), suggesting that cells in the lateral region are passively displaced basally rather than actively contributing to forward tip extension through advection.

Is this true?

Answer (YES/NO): NO